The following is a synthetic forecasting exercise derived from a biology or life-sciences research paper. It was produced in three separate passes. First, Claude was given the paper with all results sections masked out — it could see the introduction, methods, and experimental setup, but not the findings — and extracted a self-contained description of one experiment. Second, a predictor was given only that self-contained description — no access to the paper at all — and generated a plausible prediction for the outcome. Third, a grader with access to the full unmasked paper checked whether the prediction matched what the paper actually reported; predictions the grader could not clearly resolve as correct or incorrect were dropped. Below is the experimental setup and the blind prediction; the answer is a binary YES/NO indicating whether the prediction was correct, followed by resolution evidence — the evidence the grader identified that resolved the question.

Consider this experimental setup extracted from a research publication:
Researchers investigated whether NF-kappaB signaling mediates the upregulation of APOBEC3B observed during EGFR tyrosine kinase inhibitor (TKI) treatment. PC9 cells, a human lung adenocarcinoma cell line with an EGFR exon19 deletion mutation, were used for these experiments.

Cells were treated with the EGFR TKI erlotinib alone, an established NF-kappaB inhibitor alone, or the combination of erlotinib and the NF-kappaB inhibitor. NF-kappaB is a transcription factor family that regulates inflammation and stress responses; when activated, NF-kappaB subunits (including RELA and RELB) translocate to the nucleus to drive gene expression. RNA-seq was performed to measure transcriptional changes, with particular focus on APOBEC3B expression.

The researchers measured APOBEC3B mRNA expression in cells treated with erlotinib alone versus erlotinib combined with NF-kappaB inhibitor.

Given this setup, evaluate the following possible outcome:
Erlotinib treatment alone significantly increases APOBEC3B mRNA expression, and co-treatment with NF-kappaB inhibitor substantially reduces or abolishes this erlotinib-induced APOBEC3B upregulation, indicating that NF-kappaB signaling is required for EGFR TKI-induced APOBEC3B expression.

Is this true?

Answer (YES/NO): YES